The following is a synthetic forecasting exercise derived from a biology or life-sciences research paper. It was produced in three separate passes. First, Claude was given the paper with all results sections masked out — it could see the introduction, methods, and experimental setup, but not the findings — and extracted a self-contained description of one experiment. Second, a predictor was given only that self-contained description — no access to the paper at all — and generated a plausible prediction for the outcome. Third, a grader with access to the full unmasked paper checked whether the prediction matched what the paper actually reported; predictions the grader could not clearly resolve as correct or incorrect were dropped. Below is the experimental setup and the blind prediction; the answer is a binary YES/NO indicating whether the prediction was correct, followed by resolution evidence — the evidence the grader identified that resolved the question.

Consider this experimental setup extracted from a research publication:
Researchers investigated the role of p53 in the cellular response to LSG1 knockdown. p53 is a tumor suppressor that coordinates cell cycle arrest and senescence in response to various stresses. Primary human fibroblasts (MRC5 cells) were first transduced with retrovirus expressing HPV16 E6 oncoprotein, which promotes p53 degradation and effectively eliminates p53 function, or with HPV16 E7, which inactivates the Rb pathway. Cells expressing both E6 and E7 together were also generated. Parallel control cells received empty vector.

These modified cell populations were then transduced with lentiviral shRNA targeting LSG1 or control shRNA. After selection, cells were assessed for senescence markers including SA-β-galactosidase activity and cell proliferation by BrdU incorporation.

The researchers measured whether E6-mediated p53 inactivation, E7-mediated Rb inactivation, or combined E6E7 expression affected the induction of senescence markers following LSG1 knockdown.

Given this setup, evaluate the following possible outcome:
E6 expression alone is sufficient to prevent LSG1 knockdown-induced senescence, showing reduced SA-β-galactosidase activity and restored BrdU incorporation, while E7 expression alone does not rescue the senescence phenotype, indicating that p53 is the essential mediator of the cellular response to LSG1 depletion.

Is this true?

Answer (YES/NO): YES